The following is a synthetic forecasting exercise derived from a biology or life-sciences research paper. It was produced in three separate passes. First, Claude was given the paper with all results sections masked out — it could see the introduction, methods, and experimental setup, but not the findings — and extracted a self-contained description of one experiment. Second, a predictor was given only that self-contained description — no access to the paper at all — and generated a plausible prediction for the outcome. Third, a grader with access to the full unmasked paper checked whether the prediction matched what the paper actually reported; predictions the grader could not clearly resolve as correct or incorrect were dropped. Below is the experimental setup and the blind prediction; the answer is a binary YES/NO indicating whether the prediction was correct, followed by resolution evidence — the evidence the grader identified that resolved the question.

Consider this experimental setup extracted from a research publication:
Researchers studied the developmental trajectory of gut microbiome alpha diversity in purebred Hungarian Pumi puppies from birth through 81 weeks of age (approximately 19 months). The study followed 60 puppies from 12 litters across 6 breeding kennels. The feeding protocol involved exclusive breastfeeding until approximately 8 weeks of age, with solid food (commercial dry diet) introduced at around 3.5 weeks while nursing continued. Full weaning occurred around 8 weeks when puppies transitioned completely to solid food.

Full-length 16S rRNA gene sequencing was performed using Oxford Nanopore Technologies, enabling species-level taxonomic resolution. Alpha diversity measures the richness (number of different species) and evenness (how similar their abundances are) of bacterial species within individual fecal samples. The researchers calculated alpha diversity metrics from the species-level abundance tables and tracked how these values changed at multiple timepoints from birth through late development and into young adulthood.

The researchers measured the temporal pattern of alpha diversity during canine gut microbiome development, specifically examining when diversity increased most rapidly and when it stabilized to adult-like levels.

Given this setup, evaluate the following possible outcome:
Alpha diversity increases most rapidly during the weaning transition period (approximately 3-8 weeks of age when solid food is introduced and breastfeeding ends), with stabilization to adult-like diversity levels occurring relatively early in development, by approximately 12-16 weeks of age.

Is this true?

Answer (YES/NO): NO